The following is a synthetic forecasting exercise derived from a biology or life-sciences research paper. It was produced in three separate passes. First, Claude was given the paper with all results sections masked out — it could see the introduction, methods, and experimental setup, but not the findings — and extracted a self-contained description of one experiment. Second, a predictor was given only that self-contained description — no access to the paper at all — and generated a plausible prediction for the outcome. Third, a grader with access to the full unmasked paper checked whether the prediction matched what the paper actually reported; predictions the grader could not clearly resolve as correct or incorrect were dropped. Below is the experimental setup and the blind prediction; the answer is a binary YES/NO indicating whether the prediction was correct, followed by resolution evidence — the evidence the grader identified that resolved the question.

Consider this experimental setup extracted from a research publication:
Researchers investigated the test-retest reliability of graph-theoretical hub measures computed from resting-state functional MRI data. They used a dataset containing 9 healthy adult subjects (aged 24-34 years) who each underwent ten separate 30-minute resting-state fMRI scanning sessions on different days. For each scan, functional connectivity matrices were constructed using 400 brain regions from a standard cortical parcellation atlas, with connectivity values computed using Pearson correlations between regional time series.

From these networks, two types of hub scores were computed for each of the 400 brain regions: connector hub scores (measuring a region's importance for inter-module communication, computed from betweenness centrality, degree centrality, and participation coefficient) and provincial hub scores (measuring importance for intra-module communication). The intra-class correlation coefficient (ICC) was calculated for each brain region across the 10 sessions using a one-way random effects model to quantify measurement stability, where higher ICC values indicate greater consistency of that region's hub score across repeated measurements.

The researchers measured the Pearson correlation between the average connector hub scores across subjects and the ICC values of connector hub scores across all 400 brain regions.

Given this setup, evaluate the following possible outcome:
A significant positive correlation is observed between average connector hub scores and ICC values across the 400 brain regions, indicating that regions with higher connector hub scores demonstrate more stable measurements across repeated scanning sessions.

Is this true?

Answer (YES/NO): YES